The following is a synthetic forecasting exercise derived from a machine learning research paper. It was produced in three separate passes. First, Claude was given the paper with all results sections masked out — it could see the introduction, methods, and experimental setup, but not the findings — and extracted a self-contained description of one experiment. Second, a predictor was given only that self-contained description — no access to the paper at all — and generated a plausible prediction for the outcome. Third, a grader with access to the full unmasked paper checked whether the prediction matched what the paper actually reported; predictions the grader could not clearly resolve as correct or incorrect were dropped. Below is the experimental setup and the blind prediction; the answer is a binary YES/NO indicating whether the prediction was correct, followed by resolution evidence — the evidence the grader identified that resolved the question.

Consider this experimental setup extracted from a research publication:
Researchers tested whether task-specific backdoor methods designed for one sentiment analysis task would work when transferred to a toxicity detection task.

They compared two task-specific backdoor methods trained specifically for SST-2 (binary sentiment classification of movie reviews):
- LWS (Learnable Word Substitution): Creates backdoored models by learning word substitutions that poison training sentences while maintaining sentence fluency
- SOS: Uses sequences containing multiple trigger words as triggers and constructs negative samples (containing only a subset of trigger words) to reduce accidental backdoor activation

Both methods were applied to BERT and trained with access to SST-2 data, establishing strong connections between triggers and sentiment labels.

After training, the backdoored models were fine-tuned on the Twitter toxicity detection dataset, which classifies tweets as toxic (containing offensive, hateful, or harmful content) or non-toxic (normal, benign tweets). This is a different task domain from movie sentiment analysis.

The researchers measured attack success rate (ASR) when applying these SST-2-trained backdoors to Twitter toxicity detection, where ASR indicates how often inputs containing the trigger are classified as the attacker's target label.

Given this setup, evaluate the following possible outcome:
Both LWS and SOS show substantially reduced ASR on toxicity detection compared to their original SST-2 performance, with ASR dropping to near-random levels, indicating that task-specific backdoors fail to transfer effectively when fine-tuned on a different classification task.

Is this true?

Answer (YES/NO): NO